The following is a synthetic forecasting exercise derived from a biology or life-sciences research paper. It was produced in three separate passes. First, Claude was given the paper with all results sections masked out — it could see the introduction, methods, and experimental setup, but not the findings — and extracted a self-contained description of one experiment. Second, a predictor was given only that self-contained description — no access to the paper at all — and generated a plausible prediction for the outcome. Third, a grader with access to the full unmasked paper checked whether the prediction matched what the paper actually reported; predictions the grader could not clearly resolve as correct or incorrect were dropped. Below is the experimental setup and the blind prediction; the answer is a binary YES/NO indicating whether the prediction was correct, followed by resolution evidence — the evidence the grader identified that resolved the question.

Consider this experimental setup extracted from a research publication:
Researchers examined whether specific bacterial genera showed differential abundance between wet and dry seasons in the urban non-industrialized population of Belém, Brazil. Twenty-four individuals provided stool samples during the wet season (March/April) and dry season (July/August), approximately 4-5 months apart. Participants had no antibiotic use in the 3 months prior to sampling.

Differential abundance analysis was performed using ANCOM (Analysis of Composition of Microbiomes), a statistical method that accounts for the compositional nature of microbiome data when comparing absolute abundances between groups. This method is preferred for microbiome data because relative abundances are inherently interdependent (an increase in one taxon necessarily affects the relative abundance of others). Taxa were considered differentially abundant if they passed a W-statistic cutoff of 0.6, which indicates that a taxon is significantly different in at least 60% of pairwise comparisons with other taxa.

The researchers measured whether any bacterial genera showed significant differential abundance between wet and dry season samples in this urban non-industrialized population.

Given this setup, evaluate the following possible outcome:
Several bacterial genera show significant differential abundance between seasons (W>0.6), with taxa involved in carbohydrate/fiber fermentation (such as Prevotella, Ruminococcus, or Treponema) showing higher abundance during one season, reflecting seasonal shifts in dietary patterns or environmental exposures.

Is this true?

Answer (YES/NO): NO